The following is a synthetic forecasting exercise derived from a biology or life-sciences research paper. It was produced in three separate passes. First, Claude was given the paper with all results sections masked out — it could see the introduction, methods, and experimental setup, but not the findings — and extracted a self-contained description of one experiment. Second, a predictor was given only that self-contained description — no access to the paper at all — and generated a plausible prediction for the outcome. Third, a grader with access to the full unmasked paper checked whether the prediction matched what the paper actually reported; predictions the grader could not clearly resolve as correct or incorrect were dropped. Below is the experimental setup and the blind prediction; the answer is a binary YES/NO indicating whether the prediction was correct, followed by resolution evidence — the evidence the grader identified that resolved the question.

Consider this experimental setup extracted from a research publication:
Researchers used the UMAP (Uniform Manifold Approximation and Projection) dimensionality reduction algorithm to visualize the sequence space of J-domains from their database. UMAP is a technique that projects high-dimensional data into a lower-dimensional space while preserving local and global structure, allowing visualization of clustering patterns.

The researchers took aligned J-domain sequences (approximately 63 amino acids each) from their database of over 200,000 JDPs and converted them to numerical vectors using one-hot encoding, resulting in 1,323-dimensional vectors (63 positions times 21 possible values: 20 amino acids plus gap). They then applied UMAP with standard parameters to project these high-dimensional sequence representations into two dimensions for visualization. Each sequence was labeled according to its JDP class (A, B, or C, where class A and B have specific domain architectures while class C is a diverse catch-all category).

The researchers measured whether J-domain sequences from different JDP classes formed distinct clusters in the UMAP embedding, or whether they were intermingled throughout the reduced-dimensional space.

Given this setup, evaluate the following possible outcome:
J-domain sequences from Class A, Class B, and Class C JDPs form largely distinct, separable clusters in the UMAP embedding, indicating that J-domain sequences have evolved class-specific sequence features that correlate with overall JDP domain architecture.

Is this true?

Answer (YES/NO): YES